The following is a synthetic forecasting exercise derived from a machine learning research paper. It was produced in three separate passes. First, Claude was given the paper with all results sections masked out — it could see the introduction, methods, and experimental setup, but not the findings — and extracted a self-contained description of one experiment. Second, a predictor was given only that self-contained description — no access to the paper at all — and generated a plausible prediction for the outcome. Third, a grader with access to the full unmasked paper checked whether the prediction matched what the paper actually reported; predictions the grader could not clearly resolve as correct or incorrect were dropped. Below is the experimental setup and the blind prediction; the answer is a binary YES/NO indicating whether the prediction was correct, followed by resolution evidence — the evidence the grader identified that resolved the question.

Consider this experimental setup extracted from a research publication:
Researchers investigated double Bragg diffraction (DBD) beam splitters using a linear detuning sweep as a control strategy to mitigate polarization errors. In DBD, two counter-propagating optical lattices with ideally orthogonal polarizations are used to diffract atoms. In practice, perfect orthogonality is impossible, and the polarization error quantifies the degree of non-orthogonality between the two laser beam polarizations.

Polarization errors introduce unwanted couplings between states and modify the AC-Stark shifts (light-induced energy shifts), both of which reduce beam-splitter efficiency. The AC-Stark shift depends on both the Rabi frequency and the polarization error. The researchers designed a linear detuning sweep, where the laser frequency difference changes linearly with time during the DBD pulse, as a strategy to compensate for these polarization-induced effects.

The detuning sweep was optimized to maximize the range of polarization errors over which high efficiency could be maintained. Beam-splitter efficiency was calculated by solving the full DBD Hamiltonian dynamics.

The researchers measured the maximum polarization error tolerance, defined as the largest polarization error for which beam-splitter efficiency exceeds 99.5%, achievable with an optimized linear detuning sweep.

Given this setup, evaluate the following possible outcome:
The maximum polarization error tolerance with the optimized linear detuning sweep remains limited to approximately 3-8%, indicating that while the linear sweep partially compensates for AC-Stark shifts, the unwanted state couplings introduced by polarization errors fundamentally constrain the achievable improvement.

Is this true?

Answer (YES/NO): NO